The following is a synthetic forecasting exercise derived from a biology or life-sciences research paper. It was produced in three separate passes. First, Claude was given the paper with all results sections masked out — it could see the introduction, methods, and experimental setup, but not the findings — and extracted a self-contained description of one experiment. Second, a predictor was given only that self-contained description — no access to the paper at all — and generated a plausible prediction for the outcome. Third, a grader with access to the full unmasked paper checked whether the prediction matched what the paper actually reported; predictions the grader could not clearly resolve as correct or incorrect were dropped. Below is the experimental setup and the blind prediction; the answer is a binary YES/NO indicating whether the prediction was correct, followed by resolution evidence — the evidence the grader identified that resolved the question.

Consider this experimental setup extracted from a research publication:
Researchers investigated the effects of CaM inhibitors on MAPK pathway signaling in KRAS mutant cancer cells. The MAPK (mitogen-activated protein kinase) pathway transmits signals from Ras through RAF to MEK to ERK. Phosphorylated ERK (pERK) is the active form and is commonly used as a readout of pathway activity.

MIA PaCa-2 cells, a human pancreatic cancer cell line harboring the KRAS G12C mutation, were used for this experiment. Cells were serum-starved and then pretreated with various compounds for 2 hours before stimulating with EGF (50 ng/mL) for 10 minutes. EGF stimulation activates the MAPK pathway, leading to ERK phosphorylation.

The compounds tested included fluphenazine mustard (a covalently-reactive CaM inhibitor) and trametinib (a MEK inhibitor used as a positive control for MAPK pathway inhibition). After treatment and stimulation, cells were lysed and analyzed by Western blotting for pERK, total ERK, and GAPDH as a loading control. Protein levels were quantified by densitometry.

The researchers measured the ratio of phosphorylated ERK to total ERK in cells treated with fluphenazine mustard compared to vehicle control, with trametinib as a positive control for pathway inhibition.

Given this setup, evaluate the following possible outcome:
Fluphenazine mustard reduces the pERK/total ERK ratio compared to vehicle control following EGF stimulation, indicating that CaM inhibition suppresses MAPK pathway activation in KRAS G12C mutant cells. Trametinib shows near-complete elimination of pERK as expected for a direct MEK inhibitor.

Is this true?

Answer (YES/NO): YES